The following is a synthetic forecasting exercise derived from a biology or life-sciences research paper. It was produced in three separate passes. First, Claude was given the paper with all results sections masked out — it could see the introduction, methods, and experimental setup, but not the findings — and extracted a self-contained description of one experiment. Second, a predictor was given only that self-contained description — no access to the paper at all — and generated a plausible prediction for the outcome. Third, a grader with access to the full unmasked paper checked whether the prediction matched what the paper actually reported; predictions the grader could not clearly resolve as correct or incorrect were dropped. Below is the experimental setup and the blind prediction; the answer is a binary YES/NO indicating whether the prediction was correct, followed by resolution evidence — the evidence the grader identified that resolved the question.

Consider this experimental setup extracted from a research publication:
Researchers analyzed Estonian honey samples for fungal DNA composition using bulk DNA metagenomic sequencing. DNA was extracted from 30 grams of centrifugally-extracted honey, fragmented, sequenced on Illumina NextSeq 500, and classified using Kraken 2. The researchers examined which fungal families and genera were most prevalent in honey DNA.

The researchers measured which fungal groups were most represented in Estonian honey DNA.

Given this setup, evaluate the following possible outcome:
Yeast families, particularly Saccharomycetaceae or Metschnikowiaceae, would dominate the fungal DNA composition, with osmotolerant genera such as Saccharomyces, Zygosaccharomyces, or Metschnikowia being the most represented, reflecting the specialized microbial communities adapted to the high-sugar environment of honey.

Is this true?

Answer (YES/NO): YES